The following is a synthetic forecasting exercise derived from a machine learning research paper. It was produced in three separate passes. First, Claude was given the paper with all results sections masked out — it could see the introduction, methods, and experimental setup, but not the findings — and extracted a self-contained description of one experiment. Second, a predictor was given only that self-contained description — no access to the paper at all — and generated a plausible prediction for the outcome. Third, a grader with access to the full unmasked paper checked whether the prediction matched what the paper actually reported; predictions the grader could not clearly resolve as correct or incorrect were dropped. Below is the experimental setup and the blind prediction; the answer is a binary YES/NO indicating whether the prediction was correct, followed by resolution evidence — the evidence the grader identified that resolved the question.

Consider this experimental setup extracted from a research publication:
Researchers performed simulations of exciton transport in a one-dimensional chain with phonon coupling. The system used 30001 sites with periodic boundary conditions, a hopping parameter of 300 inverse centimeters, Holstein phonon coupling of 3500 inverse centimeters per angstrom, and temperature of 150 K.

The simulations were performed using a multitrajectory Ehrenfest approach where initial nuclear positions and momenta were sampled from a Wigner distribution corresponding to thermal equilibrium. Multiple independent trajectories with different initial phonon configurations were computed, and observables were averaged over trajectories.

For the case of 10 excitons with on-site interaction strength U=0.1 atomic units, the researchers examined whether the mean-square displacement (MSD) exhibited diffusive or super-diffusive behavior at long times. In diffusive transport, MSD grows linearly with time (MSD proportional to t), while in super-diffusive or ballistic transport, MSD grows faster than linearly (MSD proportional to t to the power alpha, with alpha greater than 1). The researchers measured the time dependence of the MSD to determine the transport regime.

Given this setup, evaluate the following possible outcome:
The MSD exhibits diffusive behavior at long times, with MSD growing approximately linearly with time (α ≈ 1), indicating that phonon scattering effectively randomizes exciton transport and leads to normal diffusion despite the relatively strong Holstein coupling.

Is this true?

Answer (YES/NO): NO